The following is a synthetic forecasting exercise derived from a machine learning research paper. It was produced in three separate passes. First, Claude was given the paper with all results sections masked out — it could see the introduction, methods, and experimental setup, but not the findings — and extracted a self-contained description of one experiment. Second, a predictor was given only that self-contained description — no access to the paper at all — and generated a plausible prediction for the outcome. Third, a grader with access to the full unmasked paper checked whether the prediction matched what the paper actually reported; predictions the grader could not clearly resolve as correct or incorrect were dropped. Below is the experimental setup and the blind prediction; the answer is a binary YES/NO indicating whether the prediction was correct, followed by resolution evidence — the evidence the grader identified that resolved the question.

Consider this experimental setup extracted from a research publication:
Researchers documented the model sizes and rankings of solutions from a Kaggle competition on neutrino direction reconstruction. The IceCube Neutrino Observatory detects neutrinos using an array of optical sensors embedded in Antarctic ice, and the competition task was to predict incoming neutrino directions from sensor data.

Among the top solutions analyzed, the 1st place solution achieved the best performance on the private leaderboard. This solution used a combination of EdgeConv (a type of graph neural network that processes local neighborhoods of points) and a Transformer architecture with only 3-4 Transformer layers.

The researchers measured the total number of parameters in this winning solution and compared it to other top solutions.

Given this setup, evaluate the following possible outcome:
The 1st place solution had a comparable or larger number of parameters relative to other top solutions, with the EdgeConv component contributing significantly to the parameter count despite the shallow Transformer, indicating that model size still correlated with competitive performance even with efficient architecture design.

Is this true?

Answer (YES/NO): NO